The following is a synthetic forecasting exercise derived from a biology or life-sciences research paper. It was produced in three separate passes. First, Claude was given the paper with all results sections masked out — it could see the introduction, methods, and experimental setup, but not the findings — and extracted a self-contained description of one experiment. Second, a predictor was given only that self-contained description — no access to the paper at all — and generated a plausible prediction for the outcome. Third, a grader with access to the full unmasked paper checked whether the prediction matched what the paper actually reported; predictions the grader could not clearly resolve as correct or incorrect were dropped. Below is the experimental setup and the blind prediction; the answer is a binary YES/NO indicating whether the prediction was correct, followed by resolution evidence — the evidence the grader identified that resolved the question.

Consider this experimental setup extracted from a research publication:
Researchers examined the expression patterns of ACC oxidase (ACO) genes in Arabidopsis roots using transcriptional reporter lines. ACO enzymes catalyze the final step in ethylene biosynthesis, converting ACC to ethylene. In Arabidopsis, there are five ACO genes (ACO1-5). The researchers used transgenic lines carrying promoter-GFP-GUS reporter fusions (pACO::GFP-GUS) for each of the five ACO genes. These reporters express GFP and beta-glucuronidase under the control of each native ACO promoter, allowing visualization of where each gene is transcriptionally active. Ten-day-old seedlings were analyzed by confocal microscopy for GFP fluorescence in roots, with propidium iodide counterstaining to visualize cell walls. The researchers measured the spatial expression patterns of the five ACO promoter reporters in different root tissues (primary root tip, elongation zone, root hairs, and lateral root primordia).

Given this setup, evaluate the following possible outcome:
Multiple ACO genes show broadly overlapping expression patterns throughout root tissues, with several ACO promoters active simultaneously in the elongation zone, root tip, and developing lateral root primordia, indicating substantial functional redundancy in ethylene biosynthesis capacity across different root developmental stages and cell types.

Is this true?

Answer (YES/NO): NO